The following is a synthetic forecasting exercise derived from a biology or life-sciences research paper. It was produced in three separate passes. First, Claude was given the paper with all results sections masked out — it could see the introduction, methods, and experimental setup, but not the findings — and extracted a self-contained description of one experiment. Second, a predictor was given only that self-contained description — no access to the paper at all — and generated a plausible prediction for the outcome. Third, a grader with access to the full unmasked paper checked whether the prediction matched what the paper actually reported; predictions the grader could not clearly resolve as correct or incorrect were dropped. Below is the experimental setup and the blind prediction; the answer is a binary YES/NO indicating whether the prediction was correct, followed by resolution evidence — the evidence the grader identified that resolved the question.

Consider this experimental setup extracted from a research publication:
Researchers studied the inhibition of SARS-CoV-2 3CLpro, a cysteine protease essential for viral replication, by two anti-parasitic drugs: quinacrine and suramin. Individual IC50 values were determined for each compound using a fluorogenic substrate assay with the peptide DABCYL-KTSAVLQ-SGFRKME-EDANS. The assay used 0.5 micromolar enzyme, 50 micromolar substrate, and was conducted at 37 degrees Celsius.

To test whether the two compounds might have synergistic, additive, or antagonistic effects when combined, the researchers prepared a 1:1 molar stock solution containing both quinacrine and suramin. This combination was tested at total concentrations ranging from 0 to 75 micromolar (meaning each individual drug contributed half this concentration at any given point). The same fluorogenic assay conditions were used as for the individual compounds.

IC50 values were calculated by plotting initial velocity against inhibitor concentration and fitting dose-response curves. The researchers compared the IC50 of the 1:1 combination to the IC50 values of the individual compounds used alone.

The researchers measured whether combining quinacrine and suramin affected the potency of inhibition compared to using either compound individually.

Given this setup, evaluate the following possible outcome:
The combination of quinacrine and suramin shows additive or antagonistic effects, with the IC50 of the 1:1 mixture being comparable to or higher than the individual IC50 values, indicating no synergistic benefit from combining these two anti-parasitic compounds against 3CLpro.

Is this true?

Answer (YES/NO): NO